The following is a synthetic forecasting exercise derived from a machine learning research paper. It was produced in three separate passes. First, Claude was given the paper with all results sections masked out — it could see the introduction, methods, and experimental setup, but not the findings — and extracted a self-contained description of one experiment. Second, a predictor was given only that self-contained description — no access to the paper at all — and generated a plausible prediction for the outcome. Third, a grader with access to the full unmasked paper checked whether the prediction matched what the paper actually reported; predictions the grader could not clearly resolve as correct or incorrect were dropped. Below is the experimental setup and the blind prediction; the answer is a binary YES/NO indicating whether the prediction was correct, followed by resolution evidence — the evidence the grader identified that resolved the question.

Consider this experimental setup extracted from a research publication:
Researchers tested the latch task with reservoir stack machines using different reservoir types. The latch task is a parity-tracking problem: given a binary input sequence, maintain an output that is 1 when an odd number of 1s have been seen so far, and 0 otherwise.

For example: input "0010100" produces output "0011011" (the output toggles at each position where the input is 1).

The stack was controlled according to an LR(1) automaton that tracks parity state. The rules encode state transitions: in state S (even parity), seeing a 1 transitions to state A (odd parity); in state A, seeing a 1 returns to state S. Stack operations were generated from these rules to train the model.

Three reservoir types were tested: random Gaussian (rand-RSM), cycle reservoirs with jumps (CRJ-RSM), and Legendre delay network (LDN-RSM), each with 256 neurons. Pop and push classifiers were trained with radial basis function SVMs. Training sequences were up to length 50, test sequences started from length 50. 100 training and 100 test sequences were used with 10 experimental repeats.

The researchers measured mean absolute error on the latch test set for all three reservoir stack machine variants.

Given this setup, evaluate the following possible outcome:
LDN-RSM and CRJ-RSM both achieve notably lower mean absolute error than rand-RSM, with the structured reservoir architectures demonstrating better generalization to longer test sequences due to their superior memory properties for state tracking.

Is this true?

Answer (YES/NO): NO